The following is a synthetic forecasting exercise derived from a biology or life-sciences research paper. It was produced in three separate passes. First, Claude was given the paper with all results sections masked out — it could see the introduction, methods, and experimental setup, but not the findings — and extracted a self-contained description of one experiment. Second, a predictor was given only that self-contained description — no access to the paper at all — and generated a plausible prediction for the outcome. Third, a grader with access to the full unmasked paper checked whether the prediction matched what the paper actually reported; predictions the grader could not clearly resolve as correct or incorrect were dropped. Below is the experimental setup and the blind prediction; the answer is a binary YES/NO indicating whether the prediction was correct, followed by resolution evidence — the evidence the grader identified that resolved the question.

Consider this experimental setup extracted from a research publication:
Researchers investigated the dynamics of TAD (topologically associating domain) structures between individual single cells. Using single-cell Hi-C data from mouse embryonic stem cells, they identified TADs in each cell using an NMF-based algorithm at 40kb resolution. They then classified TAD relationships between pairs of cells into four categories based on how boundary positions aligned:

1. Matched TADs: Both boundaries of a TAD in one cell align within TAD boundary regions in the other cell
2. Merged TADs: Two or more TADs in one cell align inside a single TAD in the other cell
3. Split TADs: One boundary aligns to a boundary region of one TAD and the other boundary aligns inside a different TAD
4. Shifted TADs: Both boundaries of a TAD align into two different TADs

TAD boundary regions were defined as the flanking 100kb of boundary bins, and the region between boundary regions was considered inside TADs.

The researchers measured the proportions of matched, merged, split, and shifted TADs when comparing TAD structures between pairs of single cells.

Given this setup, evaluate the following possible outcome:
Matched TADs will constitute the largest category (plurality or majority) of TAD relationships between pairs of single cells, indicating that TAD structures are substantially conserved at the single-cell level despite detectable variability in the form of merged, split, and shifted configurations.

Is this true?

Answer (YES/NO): NO